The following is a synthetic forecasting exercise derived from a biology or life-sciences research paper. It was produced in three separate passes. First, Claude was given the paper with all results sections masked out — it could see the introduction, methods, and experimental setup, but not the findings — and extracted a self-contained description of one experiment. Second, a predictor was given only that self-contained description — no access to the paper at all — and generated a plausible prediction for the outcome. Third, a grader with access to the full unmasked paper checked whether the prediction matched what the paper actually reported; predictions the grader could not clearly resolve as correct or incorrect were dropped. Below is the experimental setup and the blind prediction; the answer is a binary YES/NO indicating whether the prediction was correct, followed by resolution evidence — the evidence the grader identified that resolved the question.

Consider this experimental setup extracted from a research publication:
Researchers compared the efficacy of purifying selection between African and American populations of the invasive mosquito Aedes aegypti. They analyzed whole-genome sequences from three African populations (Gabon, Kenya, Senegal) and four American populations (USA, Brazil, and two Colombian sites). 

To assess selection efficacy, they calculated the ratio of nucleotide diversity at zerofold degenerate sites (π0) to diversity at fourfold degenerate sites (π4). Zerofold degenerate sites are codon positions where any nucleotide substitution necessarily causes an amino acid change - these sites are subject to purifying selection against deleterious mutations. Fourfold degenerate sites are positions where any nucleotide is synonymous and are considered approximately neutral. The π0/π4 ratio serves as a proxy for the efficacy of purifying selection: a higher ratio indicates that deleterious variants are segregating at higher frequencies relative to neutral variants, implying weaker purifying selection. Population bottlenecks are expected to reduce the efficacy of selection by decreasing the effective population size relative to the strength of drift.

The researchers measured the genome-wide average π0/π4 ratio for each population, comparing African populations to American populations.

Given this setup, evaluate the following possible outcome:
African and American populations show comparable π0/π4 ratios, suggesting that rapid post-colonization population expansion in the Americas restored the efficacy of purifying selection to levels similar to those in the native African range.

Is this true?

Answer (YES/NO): NO